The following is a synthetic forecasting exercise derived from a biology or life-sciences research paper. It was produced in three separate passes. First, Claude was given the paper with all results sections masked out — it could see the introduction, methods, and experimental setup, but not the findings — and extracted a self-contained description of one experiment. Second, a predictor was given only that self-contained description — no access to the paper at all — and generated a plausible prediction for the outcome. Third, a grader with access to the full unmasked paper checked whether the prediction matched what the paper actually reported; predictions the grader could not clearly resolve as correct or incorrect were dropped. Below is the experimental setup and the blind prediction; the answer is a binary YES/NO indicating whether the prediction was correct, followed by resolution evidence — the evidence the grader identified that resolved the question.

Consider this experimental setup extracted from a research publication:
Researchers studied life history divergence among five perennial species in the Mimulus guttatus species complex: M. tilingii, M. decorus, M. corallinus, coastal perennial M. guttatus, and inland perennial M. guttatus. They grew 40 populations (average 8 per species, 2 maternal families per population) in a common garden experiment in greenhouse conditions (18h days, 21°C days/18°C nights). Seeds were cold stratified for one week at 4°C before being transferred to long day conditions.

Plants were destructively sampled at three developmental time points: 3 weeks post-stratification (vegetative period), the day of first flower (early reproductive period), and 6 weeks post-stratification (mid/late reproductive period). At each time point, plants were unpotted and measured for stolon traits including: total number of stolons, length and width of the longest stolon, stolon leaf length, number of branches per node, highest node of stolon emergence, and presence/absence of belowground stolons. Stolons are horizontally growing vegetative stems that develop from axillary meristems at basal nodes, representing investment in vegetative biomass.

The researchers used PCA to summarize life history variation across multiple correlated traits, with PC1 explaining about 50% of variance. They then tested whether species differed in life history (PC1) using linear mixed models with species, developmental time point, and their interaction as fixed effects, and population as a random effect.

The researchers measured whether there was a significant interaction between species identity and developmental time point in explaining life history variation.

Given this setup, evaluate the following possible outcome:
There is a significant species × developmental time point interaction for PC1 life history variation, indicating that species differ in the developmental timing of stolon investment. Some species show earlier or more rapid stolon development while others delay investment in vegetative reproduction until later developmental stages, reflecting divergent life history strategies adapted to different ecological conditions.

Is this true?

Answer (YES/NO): YES